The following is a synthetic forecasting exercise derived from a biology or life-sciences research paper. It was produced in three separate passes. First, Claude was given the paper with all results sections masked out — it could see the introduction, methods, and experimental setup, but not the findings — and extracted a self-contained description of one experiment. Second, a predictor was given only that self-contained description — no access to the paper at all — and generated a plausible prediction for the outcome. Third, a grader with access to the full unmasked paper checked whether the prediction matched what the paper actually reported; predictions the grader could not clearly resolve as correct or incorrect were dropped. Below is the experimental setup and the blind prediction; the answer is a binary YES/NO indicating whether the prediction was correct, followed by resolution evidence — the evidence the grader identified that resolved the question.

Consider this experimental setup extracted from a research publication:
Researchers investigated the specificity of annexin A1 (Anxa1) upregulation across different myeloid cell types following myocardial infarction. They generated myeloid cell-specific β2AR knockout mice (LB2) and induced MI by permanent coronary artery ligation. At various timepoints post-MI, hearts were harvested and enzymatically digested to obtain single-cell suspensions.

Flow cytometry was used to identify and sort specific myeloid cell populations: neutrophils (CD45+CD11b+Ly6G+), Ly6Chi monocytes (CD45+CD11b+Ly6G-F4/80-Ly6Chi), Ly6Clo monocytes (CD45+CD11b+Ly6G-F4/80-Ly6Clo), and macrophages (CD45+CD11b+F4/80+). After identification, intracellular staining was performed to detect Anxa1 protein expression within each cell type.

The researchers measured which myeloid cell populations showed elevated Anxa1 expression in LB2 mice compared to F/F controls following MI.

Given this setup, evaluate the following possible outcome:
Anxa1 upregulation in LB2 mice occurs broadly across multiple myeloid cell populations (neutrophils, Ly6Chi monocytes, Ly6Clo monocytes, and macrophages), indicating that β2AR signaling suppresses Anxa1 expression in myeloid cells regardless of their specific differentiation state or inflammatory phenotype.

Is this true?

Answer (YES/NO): NO